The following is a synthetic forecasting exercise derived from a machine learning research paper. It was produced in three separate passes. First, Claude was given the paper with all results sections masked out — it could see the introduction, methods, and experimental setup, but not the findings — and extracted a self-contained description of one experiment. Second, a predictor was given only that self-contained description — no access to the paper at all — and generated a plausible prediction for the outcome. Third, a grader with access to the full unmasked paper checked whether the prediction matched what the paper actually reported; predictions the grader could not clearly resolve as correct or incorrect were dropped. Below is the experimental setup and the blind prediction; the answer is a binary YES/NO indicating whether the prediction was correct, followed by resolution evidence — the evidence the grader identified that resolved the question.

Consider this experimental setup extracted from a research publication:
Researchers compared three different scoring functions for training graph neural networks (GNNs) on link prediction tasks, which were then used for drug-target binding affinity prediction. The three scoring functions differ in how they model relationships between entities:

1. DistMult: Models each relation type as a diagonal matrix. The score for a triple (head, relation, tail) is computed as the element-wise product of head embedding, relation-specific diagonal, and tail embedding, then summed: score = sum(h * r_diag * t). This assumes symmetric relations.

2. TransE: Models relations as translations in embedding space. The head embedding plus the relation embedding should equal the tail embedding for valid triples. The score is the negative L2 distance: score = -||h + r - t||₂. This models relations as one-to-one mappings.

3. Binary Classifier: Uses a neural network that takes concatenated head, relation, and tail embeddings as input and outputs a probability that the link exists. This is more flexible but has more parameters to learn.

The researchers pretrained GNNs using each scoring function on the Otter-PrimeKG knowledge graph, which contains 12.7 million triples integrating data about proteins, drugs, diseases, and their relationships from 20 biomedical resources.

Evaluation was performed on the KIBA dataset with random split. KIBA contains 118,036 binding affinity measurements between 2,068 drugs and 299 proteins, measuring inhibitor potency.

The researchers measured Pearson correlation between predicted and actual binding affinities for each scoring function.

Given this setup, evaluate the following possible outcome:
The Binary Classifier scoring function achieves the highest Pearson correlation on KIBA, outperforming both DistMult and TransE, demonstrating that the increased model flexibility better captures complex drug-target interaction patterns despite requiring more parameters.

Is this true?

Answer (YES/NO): YES